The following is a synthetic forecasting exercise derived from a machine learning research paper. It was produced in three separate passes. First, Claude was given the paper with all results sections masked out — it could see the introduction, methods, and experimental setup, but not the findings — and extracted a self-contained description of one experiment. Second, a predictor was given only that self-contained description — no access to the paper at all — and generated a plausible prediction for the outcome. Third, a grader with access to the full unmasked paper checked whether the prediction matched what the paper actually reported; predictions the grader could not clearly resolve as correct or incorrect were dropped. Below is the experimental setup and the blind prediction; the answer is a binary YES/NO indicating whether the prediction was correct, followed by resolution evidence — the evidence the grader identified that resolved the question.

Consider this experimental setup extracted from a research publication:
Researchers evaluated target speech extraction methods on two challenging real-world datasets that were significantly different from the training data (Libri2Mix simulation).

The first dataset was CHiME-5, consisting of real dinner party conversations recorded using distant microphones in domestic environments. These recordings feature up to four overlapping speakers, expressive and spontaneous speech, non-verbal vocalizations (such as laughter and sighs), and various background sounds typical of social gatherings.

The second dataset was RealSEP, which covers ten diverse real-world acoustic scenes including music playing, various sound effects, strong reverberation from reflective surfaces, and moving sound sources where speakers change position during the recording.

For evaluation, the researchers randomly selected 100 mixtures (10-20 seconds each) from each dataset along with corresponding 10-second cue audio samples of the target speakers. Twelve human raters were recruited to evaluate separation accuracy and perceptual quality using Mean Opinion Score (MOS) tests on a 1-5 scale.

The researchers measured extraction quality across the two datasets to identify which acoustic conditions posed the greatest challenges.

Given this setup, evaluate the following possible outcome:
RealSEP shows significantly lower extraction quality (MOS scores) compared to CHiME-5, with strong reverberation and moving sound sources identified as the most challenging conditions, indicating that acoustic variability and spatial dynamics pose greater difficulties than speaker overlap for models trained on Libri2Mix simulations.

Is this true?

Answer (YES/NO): NO